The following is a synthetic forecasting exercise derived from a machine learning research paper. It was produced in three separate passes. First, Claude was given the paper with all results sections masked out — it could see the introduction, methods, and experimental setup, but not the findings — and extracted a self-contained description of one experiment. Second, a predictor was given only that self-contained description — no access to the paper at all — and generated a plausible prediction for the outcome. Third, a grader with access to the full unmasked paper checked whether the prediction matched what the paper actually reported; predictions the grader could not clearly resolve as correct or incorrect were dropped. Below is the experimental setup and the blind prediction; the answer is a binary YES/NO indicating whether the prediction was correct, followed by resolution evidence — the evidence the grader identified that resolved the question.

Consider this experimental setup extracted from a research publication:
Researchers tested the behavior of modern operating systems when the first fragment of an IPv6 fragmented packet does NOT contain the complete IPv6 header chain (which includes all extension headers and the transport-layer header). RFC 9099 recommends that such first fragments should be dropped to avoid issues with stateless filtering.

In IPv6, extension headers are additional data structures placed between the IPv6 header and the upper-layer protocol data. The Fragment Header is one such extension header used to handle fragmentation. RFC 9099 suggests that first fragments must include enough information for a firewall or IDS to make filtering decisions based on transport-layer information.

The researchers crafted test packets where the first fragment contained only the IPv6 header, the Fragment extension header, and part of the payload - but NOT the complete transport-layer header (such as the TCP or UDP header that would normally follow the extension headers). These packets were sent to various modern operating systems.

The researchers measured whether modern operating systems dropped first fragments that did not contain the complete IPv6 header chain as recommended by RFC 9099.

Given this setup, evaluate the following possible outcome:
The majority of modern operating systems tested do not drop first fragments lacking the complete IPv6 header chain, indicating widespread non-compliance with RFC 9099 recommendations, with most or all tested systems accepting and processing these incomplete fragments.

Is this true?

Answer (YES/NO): YES